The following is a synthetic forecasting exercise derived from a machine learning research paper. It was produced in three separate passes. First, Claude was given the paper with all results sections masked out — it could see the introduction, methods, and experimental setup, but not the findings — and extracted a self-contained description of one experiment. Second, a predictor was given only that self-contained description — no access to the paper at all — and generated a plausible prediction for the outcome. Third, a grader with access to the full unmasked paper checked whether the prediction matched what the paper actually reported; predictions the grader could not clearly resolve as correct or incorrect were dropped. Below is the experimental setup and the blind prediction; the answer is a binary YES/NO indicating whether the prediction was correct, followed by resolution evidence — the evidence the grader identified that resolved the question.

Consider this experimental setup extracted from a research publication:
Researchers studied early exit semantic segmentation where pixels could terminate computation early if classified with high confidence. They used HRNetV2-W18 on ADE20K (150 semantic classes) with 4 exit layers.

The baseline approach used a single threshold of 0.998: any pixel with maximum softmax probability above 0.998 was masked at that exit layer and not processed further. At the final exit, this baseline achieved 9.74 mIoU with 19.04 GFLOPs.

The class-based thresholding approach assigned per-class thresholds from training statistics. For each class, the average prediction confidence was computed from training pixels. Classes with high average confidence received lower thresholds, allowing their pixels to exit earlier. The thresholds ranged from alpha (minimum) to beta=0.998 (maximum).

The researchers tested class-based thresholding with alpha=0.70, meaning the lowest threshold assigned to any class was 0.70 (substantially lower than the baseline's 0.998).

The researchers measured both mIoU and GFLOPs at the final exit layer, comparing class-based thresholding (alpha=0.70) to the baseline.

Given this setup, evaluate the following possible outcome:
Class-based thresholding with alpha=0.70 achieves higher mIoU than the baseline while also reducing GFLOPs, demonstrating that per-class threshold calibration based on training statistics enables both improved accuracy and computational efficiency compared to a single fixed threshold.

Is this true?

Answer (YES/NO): YES